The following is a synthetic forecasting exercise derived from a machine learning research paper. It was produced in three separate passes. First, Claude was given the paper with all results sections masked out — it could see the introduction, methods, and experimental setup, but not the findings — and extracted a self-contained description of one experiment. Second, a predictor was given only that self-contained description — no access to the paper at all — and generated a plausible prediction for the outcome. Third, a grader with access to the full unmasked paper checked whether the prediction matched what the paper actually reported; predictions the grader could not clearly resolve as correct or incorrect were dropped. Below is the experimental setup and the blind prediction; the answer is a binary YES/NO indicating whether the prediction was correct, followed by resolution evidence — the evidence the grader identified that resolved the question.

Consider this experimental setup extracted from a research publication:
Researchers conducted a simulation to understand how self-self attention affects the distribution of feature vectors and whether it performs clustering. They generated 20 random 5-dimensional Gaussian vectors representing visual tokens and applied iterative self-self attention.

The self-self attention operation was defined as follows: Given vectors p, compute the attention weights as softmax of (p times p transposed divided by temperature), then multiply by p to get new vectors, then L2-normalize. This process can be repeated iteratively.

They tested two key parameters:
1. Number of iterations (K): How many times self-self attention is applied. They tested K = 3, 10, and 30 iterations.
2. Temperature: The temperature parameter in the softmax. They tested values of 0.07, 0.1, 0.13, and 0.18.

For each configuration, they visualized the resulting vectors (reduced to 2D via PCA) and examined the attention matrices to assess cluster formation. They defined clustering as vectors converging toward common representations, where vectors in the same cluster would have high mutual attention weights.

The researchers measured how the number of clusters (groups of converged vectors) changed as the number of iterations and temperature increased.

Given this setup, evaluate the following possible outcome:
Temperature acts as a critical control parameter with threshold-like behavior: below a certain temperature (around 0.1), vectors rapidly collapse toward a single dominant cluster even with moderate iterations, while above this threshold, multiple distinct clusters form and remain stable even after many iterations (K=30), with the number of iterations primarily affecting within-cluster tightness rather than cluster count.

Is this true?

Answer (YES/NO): NO